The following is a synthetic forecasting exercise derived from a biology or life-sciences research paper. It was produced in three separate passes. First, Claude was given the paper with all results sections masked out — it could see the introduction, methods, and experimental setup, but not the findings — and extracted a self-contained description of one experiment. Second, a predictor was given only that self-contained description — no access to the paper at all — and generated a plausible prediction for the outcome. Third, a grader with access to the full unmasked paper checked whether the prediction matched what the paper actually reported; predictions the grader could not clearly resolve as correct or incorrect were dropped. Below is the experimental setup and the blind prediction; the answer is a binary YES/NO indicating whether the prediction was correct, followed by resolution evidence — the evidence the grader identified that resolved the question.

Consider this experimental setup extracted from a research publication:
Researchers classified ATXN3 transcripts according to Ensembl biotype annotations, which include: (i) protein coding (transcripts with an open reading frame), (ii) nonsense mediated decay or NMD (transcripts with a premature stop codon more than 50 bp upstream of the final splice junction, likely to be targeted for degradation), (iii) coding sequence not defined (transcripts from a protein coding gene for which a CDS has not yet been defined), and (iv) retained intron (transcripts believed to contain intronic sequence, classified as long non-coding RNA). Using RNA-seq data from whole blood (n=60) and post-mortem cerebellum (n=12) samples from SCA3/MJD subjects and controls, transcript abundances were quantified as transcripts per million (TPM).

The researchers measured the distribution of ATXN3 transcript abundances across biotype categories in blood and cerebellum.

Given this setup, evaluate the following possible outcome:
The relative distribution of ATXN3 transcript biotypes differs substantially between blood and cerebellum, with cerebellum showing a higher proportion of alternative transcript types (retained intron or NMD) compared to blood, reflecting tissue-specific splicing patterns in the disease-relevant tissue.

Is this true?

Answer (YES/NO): NO